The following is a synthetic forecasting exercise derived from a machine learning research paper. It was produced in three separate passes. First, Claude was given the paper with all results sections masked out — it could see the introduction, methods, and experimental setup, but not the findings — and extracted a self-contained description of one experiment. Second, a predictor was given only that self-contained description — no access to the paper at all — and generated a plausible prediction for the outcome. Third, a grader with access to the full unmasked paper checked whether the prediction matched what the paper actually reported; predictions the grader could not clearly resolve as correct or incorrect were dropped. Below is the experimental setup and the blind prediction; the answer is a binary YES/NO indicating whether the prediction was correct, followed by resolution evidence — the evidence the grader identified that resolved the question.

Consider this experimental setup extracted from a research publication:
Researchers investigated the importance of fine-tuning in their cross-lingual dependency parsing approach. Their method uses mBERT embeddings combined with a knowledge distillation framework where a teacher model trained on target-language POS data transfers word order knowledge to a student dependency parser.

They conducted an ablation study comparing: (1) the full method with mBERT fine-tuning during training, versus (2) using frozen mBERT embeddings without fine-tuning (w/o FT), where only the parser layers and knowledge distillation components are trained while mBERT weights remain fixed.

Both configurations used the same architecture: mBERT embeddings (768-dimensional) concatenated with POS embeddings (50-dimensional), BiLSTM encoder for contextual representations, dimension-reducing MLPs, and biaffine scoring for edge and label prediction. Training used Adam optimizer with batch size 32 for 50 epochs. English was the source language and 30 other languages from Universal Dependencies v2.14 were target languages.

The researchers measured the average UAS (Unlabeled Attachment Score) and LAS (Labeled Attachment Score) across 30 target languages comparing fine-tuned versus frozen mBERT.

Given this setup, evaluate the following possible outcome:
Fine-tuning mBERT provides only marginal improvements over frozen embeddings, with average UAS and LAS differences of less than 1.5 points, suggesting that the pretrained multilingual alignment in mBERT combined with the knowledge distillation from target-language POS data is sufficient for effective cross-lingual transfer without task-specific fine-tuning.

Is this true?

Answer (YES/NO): NO